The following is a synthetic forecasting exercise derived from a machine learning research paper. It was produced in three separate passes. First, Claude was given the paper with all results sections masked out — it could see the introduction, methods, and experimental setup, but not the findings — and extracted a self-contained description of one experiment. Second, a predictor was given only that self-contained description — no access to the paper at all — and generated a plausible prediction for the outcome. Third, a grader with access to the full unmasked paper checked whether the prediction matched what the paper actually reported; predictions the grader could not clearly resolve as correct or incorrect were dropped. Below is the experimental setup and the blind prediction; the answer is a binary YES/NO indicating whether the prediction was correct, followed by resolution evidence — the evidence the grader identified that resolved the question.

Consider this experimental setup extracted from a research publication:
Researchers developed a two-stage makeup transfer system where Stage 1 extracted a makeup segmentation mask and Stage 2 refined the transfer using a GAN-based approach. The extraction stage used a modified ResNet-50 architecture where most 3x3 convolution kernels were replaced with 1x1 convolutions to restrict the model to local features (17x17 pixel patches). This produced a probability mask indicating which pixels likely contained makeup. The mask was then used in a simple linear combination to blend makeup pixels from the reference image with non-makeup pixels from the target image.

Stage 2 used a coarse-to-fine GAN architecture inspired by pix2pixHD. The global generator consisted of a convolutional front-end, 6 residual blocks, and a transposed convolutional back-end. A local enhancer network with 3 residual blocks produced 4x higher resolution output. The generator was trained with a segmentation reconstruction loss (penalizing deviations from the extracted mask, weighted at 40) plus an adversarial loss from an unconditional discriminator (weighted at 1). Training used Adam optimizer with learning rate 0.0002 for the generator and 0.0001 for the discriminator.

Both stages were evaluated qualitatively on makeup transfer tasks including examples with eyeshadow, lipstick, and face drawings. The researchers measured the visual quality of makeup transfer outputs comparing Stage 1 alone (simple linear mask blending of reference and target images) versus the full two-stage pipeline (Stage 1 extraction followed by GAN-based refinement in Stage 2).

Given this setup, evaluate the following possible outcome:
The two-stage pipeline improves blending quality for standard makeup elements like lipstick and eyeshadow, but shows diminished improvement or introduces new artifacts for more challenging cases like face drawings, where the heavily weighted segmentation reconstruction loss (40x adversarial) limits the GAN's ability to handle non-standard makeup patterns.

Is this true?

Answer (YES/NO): NO